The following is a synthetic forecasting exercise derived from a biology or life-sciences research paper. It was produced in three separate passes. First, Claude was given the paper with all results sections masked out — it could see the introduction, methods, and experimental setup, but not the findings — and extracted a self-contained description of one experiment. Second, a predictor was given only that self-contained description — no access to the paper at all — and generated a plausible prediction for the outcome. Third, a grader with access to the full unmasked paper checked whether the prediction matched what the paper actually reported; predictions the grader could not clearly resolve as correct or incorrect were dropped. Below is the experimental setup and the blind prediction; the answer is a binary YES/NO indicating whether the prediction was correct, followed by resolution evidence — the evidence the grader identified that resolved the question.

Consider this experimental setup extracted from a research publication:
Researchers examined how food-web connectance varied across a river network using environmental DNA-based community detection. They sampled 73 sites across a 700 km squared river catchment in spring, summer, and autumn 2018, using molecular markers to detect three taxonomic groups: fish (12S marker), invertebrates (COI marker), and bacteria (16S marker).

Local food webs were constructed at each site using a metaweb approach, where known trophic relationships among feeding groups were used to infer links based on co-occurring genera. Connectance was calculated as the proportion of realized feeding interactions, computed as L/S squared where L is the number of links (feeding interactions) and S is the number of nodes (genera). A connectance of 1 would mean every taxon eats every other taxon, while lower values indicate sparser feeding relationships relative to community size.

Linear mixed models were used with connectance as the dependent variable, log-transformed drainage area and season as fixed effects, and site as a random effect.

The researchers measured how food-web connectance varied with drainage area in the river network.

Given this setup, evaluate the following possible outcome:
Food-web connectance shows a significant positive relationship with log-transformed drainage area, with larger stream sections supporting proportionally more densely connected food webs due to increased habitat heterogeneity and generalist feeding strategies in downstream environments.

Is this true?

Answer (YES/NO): NO